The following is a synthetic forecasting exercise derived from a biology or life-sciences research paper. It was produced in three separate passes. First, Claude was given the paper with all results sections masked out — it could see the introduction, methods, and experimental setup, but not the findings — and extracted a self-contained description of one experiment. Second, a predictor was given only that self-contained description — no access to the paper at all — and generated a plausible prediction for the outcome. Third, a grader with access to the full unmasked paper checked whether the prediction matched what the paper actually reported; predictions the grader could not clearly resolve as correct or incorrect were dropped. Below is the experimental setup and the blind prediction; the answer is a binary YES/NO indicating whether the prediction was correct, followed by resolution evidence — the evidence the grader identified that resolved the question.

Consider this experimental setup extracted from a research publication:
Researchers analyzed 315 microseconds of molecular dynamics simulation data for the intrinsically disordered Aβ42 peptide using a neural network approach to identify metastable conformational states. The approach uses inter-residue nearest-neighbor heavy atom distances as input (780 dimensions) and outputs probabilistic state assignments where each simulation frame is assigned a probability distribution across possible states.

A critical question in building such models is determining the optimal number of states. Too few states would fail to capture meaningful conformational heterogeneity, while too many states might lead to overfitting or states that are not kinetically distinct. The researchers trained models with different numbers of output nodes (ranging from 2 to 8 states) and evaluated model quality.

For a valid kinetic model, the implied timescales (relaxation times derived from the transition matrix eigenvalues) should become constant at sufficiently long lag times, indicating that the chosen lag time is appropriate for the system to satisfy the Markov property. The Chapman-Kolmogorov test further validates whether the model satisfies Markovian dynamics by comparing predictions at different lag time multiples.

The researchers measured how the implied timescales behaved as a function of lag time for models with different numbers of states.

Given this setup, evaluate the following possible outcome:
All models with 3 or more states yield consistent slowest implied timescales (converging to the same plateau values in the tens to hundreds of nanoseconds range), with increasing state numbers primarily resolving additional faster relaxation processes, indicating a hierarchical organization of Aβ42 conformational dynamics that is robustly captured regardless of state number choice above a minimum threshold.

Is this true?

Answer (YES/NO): NO